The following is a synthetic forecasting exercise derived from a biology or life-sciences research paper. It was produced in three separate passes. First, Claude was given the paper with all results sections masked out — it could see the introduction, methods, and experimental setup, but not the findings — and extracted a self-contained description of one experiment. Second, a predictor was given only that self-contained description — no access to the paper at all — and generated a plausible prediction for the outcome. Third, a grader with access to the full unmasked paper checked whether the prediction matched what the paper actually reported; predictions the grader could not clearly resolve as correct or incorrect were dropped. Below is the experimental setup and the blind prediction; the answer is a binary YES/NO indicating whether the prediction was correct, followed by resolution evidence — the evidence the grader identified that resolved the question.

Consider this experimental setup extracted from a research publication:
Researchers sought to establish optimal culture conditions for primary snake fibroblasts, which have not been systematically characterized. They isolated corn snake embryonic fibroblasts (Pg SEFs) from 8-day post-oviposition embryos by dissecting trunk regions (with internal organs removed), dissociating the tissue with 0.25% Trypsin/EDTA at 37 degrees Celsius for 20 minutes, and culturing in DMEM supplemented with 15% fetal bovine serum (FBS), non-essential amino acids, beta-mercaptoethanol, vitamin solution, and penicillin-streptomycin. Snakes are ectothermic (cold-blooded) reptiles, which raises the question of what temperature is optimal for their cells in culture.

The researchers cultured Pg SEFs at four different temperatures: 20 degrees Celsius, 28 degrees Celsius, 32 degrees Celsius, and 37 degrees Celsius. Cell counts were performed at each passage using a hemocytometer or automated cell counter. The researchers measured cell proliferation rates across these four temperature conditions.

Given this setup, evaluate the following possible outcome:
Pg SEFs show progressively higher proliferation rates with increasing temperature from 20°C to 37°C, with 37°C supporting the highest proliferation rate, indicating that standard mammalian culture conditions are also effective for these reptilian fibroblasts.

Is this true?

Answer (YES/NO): NO